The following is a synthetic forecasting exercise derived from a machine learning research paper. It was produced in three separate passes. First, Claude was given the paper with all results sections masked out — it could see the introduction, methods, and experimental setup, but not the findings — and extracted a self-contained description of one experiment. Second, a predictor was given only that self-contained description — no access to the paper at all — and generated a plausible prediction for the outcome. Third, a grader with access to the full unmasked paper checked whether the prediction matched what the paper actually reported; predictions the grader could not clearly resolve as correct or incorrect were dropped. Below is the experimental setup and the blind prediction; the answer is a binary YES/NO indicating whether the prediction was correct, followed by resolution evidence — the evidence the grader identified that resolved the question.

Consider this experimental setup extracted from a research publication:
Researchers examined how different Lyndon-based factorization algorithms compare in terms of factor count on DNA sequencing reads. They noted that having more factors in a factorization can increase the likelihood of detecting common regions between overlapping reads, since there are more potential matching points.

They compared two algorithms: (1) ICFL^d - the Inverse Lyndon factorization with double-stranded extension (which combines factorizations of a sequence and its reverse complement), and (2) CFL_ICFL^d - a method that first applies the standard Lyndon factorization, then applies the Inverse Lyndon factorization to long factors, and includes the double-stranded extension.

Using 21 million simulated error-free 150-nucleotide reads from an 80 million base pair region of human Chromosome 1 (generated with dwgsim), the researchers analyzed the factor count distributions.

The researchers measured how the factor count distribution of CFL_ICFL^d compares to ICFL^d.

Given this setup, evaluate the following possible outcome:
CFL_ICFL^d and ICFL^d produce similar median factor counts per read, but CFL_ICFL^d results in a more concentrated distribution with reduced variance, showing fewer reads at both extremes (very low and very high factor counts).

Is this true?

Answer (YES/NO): NO